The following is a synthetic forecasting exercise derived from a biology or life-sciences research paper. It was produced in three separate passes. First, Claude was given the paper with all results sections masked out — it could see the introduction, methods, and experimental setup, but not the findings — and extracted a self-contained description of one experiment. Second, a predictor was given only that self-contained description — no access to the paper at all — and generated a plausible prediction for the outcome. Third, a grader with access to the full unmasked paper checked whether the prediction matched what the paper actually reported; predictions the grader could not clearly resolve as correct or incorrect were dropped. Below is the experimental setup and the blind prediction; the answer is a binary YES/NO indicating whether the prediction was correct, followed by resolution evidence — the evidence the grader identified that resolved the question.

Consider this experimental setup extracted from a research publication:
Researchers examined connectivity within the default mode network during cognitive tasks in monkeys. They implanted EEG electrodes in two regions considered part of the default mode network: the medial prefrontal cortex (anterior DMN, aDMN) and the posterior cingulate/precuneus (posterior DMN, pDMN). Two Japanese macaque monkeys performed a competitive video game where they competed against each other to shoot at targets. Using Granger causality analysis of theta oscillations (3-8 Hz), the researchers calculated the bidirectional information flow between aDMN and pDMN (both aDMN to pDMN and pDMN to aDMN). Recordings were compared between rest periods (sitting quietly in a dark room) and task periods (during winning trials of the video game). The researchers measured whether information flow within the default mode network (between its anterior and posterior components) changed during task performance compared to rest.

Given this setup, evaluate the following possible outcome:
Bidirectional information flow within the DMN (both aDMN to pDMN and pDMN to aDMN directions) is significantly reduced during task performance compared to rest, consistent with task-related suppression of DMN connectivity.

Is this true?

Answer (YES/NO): NO